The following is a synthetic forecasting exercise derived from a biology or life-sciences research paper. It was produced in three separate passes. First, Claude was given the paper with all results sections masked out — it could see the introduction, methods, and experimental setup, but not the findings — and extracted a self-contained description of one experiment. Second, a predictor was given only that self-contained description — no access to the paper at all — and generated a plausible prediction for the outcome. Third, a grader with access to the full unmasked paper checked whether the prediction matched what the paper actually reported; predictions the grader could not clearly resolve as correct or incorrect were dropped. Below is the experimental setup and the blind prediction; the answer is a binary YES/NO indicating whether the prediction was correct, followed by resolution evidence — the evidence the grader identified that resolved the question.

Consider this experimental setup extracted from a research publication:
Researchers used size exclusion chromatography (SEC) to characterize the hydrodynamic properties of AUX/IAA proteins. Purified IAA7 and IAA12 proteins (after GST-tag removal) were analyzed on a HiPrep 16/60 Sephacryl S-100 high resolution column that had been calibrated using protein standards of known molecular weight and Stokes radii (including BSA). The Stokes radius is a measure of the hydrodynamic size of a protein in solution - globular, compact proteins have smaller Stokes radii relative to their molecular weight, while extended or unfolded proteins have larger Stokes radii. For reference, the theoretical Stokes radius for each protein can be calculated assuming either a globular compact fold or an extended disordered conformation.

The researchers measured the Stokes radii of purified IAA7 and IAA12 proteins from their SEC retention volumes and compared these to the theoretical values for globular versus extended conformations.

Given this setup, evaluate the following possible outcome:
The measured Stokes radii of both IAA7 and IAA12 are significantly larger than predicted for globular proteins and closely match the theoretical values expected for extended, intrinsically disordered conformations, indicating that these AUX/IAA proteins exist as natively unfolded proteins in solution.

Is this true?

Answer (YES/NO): NO